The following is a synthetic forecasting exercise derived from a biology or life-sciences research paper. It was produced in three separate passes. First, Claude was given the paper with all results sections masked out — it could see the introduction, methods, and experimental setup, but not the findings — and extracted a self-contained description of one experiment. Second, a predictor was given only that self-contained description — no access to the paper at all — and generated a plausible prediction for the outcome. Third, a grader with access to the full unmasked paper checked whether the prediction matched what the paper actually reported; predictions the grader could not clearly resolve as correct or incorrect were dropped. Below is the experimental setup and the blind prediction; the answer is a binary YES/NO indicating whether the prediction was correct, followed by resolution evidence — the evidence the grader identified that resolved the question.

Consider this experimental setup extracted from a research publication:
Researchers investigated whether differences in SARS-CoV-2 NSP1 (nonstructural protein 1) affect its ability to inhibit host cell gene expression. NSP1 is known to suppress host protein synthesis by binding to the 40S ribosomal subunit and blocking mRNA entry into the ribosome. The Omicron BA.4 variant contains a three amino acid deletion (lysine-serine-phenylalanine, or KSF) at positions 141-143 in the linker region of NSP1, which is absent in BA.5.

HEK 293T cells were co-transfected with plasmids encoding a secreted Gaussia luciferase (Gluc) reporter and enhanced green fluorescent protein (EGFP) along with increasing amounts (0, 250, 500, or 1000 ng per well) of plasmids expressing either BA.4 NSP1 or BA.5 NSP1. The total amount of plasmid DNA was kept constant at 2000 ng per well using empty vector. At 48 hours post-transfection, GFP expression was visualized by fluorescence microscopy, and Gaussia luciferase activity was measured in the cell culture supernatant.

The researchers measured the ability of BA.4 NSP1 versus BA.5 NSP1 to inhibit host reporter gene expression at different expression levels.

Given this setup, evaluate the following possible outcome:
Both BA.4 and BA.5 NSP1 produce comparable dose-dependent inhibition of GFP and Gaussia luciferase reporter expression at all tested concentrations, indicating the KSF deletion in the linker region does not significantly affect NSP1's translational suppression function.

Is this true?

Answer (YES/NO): NO